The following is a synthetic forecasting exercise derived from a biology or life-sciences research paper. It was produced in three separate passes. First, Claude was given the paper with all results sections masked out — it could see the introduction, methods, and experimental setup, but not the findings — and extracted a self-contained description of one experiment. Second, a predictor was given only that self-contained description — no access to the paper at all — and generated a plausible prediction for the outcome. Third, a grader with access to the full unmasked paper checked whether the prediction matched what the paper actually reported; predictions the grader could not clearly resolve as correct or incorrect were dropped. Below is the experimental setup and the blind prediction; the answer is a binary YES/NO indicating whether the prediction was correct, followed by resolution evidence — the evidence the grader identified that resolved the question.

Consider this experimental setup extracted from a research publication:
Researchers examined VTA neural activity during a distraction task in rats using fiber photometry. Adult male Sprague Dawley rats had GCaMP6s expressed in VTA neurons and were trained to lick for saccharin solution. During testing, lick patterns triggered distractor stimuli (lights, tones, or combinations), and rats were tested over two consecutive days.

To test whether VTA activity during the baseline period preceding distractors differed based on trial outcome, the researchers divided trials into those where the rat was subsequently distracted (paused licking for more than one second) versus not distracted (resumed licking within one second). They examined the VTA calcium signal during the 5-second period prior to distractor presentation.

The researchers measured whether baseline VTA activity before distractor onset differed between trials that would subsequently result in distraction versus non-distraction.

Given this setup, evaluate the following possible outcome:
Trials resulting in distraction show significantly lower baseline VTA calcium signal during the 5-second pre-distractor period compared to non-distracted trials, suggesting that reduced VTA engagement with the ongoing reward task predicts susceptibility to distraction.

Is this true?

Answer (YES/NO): NO